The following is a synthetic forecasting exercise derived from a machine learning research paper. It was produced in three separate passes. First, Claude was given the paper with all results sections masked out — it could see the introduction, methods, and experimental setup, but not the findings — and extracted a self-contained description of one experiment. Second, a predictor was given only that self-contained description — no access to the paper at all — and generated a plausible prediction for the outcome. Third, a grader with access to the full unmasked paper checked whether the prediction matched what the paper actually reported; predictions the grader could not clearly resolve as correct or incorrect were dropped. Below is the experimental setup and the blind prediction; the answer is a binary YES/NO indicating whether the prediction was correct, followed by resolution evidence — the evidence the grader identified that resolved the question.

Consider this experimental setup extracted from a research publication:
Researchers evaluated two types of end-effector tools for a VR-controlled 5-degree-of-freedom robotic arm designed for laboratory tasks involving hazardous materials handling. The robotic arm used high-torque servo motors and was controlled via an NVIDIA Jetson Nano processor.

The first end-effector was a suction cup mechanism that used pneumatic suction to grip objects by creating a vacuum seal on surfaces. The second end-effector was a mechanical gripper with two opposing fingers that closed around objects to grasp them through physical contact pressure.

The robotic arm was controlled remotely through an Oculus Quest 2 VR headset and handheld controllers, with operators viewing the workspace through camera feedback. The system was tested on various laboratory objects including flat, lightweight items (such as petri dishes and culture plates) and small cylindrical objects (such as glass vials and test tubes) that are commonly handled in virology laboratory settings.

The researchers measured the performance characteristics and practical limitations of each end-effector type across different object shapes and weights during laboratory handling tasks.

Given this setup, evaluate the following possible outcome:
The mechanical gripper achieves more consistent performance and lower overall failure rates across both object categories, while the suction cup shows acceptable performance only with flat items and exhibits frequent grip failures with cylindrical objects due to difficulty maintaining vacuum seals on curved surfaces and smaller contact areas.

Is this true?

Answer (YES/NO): NO